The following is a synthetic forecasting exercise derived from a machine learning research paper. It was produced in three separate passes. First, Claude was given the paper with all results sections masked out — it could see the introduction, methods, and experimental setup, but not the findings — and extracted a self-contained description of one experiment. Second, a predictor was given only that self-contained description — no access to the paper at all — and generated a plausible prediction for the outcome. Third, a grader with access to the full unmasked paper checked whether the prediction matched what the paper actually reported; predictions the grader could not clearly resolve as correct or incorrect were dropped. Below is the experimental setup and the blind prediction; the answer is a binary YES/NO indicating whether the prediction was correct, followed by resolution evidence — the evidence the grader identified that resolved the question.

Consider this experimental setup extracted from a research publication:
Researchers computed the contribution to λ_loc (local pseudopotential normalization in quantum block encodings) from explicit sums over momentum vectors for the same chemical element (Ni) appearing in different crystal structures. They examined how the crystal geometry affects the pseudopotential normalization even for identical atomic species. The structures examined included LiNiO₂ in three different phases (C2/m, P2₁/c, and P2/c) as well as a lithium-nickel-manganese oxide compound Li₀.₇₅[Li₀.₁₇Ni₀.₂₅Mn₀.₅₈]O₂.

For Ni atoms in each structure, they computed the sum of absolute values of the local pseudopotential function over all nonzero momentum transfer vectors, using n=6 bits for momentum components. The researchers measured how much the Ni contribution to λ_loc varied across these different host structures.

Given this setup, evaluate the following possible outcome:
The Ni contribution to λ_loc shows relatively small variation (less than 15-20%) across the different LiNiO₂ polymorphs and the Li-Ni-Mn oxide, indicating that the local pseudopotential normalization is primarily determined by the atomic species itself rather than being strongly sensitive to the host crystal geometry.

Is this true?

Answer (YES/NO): NO